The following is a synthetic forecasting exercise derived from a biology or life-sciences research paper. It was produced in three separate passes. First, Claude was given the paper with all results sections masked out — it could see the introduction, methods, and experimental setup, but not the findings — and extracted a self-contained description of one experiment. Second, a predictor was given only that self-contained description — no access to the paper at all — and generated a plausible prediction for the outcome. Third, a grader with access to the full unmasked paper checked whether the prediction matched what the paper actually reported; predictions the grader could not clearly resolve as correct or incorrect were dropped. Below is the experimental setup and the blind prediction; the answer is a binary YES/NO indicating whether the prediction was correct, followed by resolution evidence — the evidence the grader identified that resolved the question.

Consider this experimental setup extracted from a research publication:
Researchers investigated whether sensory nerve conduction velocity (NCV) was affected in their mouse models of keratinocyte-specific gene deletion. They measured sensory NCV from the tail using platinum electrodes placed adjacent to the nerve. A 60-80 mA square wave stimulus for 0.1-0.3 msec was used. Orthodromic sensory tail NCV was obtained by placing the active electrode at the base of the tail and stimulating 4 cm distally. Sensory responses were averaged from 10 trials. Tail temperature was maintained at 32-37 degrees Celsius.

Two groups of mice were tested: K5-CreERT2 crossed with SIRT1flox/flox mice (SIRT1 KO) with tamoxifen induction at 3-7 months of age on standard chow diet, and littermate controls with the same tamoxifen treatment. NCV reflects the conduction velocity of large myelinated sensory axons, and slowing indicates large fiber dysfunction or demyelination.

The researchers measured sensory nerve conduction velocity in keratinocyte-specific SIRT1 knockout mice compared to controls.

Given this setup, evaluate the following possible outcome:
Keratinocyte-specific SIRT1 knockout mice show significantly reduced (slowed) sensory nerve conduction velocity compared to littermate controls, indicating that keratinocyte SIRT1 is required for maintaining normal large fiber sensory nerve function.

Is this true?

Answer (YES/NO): YES